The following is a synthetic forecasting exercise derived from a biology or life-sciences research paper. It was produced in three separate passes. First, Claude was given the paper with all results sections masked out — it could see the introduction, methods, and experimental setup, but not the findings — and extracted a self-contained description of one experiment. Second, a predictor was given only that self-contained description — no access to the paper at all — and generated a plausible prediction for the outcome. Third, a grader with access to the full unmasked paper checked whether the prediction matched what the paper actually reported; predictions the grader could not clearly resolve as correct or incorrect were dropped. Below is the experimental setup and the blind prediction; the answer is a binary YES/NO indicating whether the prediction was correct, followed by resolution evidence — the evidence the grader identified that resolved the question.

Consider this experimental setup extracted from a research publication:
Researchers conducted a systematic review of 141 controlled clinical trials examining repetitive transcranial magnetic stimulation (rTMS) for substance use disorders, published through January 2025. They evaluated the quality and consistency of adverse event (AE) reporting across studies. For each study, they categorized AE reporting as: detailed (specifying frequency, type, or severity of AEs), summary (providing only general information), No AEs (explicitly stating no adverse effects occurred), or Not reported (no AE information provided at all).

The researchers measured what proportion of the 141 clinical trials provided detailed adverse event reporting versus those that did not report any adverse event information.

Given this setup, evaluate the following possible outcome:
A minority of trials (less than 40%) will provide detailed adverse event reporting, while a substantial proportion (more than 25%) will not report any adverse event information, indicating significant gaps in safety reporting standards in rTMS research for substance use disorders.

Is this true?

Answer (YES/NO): NO